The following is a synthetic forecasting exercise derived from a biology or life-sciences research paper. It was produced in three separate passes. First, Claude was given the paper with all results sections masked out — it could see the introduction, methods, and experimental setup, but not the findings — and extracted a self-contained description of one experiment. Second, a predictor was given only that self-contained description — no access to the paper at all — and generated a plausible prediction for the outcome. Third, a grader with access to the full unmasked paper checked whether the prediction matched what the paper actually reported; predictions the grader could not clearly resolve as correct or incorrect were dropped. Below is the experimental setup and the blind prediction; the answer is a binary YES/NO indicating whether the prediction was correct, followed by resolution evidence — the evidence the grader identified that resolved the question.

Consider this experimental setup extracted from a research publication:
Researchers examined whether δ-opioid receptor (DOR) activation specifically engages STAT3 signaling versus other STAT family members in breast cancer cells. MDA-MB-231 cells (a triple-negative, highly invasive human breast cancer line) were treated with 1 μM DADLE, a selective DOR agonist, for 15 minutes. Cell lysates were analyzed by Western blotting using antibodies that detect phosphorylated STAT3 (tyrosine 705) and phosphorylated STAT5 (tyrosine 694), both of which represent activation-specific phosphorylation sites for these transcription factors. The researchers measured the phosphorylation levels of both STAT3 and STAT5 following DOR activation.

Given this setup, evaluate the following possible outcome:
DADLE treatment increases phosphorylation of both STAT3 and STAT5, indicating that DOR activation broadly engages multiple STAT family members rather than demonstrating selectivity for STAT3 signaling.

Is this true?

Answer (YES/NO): NO